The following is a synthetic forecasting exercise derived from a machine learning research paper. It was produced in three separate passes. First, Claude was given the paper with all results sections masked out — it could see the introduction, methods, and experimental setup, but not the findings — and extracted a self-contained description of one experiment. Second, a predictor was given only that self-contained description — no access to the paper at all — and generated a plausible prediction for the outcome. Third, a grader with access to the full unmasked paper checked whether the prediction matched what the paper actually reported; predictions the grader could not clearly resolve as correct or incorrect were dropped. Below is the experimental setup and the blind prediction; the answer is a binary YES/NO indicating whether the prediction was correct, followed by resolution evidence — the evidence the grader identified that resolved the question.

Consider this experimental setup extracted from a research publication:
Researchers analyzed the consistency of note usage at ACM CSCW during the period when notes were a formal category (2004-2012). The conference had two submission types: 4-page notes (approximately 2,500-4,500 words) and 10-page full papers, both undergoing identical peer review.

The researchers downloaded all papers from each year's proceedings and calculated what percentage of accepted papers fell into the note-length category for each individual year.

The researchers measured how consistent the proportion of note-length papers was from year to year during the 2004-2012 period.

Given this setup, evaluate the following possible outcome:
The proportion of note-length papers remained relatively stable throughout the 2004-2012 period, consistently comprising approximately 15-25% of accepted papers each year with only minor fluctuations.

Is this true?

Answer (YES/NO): NO